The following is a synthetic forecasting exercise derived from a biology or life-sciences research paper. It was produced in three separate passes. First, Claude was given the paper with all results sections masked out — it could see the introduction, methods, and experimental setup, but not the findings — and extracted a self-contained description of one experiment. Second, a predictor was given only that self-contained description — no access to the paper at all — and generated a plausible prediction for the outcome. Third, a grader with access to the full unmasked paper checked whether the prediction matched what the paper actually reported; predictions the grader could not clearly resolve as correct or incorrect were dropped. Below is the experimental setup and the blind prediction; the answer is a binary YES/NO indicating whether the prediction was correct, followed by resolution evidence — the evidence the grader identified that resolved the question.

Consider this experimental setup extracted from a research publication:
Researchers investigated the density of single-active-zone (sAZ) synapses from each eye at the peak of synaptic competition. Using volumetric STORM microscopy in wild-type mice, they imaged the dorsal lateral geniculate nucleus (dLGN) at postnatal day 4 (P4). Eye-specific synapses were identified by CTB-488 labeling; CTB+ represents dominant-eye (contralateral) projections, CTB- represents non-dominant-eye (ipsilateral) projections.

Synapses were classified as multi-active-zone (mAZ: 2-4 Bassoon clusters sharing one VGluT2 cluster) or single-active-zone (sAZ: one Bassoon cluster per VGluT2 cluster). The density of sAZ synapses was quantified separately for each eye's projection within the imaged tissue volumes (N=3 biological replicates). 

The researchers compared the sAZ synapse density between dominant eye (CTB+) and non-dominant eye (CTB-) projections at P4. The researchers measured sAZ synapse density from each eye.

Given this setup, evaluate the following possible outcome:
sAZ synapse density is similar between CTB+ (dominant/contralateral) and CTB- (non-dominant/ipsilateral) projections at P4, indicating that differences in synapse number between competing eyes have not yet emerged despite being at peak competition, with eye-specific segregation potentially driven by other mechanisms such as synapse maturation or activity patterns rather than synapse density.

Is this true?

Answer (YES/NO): YES